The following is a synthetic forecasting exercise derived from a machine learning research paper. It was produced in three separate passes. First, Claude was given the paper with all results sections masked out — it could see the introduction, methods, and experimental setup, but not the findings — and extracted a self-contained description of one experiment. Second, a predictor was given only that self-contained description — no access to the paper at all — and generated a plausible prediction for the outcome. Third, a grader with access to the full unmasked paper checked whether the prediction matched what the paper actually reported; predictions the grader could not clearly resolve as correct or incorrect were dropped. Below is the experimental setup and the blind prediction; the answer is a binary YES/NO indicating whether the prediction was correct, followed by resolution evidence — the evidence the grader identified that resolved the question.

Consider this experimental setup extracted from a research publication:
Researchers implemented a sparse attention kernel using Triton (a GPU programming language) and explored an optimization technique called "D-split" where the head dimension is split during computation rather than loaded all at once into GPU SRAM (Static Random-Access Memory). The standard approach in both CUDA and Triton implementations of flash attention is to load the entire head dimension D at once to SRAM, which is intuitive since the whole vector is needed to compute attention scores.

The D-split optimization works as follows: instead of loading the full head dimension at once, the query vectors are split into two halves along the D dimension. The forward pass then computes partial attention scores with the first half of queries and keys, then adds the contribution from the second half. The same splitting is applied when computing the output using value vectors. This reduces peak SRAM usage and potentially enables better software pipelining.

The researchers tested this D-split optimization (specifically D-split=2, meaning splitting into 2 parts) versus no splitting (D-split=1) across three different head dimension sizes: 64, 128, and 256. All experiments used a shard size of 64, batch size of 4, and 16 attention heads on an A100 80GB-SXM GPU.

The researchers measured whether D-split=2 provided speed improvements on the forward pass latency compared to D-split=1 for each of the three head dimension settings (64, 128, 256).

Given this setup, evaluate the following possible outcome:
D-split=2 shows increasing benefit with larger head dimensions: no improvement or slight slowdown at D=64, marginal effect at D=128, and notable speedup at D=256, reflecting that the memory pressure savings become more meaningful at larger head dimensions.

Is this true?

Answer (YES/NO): NO